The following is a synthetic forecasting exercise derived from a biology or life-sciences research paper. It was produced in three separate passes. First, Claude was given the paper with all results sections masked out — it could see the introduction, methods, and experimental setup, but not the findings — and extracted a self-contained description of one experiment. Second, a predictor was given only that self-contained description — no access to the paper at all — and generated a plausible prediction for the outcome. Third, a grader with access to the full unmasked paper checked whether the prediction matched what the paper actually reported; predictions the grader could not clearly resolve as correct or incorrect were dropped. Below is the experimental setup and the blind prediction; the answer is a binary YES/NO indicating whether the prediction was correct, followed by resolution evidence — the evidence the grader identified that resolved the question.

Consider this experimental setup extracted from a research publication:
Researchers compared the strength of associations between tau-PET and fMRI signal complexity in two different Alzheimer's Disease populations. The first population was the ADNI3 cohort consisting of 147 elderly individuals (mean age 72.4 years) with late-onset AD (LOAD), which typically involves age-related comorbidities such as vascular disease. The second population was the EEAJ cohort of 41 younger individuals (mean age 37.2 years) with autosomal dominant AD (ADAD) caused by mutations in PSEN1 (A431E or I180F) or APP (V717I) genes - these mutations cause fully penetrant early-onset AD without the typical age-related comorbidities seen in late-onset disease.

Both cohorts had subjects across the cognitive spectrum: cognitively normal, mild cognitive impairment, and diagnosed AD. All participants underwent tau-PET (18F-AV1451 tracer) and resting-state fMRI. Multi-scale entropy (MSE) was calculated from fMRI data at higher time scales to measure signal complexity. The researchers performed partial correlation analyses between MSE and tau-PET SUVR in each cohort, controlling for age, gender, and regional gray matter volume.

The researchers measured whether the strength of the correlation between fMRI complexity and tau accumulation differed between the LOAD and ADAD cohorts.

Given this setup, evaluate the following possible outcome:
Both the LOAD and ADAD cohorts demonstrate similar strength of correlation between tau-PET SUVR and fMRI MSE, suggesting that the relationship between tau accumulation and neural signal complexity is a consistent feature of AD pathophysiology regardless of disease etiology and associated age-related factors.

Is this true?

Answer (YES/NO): NO